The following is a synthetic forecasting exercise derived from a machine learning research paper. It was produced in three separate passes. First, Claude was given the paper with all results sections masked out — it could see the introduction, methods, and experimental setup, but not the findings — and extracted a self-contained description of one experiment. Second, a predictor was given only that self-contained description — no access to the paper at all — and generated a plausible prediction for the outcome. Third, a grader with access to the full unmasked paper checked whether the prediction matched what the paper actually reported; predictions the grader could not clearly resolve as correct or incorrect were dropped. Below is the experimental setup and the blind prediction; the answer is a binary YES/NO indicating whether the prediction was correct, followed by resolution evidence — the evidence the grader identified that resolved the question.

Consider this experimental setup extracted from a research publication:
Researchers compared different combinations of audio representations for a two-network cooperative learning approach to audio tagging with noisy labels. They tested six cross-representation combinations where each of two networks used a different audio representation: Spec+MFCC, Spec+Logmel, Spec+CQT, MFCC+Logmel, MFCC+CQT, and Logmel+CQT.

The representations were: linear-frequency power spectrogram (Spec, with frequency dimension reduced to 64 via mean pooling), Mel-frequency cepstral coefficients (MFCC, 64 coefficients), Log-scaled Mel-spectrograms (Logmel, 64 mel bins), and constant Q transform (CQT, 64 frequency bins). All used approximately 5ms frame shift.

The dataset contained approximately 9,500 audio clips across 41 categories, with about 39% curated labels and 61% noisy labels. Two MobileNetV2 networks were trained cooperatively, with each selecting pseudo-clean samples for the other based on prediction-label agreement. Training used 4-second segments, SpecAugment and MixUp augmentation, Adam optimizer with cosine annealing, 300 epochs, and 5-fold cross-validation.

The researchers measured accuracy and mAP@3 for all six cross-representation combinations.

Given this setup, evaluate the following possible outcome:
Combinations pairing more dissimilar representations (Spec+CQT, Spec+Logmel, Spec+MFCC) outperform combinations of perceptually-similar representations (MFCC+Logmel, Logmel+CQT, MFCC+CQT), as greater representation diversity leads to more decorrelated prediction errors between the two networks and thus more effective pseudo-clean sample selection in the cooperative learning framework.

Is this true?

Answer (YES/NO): NO